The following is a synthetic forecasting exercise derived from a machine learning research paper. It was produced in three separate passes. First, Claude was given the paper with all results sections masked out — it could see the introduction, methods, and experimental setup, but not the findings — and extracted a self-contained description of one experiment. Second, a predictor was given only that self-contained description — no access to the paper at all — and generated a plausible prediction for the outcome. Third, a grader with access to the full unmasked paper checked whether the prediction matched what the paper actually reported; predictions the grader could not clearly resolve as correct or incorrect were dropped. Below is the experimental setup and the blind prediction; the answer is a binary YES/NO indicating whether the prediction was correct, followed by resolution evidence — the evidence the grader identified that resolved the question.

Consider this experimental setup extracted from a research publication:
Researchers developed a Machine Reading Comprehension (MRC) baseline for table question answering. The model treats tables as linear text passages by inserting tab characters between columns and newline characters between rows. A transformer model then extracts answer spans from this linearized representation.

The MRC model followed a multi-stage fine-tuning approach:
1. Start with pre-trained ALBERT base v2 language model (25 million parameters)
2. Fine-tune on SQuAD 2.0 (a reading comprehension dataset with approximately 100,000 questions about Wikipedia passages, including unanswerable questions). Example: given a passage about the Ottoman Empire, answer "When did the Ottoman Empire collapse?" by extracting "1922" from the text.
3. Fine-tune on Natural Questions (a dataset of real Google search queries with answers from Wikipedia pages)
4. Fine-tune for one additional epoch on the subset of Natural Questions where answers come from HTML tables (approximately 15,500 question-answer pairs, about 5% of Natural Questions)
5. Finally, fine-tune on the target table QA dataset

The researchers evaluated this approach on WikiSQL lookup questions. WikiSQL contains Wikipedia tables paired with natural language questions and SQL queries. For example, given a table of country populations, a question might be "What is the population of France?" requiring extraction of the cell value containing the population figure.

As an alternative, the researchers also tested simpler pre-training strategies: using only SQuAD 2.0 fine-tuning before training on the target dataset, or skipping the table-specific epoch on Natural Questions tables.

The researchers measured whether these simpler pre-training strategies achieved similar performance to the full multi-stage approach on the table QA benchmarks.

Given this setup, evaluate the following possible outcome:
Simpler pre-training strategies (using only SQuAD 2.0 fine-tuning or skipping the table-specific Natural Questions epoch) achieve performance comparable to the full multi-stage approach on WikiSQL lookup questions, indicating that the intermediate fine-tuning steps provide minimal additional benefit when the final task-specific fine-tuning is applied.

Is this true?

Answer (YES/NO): NO